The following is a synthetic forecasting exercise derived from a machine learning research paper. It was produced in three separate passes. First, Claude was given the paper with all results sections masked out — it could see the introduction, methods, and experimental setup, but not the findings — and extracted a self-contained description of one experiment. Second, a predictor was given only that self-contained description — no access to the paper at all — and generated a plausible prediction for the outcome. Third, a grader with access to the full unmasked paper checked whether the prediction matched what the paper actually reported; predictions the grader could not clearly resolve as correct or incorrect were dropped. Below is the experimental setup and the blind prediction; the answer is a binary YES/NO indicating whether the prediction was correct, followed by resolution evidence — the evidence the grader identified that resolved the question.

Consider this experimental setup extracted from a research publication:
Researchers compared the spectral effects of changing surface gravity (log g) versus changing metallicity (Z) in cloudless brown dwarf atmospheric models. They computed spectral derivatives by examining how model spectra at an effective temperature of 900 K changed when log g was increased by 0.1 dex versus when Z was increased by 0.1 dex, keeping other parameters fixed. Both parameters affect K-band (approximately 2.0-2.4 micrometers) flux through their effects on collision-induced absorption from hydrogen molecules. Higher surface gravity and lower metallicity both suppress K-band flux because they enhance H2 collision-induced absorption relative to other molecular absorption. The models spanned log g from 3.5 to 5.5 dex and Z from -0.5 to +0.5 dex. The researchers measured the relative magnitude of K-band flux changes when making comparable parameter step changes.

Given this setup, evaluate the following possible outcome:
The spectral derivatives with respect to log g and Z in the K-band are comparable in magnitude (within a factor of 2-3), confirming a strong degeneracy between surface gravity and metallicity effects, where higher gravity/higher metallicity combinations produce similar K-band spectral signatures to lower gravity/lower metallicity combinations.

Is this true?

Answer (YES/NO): NO